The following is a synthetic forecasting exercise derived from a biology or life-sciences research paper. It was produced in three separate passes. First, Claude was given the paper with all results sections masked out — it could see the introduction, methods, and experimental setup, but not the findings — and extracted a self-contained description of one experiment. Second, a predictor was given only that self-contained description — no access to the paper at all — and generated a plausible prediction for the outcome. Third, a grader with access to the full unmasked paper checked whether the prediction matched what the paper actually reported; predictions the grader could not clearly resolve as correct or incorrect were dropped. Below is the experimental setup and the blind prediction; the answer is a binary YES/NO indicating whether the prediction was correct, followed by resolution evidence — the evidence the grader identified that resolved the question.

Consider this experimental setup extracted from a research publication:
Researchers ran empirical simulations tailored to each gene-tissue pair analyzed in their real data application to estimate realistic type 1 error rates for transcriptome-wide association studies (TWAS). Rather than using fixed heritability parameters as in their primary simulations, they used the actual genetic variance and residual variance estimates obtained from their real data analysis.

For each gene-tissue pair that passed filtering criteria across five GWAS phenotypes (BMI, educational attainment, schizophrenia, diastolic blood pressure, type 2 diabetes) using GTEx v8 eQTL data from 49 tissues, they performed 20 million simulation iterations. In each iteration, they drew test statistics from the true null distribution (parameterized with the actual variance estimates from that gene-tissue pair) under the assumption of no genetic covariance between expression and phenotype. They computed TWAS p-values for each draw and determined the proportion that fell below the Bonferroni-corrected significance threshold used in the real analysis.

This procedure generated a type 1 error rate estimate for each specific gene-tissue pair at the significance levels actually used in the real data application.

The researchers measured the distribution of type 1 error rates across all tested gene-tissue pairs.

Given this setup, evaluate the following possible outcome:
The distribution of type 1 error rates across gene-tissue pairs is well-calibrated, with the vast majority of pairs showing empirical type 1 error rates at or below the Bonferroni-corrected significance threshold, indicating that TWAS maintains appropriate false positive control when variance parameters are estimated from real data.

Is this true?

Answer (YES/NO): NO